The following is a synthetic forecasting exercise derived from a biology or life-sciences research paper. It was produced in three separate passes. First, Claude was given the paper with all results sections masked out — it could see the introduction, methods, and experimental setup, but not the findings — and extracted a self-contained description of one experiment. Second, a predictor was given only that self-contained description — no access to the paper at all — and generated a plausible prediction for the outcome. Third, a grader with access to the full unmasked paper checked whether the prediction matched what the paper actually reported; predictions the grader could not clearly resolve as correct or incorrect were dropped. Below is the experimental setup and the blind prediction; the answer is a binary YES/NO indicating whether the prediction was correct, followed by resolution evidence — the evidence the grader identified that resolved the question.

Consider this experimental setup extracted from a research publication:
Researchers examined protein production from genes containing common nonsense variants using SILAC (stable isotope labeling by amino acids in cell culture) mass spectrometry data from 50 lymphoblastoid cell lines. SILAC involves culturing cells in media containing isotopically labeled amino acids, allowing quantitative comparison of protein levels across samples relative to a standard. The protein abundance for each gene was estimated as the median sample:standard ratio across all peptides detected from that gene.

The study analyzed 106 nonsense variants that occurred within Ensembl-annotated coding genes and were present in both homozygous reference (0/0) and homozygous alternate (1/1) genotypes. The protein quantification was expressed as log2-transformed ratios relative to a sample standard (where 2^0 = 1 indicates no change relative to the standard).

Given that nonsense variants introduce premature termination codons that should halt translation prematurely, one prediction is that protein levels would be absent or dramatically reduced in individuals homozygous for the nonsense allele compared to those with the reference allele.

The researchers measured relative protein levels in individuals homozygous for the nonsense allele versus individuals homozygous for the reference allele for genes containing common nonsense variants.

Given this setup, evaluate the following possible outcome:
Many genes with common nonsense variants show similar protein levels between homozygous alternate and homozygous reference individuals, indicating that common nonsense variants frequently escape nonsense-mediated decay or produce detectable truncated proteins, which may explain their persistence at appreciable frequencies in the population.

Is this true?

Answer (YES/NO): YES